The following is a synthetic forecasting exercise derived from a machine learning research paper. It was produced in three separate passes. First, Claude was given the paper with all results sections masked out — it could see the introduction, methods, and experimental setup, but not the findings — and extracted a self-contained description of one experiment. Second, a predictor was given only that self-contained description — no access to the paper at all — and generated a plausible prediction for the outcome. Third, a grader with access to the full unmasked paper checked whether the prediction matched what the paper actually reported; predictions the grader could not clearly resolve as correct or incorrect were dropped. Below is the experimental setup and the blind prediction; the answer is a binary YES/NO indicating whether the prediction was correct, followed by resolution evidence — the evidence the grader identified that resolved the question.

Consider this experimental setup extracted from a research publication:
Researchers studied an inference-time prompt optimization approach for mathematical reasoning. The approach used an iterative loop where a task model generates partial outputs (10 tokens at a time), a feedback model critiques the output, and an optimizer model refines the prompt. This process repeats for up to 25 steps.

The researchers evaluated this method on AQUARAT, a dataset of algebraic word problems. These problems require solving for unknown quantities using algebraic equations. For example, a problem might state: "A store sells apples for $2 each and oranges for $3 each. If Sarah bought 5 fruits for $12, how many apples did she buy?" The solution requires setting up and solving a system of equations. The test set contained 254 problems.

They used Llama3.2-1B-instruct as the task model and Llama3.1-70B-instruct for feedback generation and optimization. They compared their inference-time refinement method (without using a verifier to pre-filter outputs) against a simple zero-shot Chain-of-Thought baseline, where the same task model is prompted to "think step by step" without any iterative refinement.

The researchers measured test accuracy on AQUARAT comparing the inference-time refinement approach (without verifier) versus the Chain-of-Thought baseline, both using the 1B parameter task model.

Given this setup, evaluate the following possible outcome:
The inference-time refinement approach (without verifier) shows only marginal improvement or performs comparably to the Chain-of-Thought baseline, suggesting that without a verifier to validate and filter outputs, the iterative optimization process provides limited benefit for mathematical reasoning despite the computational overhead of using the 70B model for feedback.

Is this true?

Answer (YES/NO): NO